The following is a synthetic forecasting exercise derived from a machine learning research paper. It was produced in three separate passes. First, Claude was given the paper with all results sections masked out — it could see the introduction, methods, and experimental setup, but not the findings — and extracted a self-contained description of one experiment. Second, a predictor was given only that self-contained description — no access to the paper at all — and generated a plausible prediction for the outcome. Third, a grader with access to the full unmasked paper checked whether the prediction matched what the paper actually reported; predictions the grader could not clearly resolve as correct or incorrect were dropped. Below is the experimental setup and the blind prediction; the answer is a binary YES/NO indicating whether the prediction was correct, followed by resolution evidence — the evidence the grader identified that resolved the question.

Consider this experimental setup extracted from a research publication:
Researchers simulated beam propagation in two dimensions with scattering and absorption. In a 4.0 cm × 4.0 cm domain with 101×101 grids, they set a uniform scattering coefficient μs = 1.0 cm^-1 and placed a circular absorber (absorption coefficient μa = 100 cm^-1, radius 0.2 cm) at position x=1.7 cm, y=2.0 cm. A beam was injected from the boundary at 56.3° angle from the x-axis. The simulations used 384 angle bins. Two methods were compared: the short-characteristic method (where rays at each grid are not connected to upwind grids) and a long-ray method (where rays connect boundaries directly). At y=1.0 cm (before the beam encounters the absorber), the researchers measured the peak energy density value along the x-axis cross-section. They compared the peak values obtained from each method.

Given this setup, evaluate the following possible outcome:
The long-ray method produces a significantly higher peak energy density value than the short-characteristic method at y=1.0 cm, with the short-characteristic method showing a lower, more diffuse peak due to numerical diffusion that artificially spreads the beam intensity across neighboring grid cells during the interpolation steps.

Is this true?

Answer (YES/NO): YES